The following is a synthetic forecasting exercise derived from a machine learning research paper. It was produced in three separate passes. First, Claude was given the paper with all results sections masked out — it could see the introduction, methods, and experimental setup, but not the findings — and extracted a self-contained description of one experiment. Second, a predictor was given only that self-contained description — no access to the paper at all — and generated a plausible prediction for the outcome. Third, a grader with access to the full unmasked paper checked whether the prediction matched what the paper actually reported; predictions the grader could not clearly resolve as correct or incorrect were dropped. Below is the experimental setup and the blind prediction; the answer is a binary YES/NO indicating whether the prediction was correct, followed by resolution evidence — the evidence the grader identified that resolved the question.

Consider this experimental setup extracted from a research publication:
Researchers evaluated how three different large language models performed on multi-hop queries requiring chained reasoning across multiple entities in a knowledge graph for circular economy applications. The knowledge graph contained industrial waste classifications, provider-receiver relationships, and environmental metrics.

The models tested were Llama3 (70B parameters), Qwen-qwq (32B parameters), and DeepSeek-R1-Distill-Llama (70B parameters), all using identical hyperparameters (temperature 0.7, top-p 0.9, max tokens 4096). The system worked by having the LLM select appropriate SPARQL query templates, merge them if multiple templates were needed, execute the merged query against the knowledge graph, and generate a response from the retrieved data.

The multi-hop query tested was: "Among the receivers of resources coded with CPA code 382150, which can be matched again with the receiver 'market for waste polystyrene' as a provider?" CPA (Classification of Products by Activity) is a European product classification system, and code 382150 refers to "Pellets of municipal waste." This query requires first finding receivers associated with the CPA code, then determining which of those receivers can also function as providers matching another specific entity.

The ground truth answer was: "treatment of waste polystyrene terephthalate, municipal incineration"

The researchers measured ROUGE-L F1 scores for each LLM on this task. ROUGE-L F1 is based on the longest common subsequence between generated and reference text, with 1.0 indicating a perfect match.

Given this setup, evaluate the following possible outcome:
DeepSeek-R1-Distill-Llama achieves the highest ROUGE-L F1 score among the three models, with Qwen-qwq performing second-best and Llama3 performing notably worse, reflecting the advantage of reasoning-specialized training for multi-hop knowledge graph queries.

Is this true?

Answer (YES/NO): NO